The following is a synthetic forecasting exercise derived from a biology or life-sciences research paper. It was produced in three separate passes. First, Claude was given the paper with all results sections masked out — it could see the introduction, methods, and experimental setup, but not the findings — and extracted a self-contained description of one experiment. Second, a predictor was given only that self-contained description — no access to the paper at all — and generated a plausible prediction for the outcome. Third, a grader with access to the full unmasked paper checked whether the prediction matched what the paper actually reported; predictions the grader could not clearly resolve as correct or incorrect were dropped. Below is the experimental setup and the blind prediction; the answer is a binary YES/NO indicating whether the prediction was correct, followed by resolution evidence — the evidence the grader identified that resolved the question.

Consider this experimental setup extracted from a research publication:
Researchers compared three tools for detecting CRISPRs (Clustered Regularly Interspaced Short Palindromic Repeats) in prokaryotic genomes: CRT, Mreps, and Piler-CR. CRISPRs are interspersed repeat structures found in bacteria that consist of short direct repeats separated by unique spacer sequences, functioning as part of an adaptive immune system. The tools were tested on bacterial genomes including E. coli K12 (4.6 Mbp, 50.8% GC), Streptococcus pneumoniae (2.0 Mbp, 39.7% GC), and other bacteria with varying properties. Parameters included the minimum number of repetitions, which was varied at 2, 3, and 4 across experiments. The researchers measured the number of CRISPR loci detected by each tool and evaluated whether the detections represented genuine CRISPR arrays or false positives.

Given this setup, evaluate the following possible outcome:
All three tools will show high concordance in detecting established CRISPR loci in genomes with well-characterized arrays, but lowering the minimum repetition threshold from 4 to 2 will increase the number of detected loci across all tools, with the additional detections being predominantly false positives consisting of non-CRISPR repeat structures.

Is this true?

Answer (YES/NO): NO